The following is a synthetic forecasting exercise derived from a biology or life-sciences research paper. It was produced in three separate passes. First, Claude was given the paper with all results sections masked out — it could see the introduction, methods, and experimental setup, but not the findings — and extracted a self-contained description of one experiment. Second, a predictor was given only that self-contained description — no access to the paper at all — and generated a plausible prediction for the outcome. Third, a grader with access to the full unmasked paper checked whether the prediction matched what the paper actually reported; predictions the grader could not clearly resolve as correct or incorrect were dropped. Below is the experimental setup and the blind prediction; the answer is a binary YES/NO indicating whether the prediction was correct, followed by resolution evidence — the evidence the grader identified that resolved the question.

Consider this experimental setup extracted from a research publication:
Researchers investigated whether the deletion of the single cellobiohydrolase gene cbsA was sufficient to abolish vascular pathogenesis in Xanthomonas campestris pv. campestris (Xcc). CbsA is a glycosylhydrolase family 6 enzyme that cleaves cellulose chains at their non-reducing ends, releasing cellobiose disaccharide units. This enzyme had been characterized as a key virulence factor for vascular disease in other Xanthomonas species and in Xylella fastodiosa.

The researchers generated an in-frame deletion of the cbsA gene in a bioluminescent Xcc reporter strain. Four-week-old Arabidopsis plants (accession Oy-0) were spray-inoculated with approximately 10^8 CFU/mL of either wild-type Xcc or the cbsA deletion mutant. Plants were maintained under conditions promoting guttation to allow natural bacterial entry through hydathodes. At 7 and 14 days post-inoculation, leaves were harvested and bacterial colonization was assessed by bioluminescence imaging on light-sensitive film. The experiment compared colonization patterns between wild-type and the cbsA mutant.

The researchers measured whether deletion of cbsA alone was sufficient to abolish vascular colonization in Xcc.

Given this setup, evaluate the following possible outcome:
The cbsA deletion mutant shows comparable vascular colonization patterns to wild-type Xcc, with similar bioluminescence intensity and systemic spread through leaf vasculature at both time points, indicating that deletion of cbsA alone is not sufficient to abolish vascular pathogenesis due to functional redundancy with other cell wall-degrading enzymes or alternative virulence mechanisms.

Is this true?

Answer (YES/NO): NO